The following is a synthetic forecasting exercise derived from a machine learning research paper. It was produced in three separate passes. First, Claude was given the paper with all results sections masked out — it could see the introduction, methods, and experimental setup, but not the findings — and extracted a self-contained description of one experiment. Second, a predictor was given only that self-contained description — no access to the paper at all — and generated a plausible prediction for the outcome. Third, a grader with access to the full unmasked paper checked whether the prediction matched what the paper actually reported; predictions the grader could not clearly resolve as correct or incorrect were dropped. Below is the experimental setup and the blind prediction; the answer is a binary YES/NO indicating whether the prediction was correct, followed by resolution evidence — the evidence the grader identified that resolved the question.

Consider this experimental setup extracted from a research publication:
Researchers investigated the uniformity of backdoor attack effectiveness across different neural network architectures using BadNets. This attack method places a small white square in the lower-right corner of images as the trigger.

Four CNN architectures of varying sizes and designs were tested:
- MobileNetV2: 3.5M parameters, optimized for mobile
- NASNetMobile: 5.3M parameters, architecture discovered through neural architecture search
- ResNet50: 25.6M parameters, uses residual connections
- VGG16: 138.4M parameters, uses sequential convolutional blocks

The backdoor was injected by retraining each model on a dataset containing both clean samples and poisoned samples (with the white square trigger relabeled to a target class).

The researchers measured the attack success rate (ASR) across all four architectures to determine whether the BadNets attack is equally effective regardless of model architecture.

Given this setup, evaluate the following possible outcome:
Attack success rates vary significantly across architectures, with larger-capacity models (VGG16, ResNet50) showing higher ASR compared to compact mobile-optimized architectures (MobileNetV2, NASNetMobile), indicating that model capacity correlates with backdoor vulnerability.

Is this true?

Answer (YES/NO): NO